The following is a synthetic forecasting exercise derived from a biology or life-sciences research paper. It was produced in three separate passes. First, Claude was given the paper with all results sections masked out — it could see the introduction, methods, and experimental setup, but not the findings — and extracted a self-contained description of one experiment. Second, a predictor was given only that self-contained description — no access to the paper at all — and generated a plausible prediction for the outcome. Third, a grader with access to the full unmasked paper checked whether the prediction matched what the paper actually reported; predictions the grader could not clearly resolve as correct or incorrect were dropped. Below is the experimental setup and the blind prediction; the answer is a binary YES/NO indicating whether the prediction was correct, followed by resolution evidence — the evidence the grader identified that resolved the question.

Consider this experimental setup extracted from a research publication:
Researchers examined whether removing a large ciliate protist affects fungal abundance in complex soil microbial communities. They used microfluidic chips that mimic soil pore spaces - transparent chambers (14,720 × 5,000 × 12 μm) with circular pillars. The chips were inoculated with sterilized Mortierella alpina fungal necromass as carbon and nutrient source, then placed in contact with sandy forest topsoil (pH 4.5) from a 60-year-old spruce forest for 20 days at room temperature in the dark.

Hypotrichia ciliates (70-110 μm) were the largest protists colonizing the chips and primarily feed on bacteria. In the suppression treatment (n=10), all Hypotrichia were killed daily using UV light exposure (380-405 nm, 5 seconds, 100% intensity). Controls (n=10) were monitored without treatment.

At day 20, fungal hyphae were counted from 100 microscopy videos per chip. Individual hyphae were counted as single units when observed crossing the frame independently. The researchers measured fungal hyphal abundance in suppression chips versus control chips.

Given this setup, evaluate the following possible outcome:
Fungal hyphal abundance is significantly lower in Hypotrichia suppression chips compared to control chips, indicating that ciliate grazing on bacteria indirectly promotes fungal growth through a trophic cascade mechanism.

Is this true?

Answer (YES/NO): NO